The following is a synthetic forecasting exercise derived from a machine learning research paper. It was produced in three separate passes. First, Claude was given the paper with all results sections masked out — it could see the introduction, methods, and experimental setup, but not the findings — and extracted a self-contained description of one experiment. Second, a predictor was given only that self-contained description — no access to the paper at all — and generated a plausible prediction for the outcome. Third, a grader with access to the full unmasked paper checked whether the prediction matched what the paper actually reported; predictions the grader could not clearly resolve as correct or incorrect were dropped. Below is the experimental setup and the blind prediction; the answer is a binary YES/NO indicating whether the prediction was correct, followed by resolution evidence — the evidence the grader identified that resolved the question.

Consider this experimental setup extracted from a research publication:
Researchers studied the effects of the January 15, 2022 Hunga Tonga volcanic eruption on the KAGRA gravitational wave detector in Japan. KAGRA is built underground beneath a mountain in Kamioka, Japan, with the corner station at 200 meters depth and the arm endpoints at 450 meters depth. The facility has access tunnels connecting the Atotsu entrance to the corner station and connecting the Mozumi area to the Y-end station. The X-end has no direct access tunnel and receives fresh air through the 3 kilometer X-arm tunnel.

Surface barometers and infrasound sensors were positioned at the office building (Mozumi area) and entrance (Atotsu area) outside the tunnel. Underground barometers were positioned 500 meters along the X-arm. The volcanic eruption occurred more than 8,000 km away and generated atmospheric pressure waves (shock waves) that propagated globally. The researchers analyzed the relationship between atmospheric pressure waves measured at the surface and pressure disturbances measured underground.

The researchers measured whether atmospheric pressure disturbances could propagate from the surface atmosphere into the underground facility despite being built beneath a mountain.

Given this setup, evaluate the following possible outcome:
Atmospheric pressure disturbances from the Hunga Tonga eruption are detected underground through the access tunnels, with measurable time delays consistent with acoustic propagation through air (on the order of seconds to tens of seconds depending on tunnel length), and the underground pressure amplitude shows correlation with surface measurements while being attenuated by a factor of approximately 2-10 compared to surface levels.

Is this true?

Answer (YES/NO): NO